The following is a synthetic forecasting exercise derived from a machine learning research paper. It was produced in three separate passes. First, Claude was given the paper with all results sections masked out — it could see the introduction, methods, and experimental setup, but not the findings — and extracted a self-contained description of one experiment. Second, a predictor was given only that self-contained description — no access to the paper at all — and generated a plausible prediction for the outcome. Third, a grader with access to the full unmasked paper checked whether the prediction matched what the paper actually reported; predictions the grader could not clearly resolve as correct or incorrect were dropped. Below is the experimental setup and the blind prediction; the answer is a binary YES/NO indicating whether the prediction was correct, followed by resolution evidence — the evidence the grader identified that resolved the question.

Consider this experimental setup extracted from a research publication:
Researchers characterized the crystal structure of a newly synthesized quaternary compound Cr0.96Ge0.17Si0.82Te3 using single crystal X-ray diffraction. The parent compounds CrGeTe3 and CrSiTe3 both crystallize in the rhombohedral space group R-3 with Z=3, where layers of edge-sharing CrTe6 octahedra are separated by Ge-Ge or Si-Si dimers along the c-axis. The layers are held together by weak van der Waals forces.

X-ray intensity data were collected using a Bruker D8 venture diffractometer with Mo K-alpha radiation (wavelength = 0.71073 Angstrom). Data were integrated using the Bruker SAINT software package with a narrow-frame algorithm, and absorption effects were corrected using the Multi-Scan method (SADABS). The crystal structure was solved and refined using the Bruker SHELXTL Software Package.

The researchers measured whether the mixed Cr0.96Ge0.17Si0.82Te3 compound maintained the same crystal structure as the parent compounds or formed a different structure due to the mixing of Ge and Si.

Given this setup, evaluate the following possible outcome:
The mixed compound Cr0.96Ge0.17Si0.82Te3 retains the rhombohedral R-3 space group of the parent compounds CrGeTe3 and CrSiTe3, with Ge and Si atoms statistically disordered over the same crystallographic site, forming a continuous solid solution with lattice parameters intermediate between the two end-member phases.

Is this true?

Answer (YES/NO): YES